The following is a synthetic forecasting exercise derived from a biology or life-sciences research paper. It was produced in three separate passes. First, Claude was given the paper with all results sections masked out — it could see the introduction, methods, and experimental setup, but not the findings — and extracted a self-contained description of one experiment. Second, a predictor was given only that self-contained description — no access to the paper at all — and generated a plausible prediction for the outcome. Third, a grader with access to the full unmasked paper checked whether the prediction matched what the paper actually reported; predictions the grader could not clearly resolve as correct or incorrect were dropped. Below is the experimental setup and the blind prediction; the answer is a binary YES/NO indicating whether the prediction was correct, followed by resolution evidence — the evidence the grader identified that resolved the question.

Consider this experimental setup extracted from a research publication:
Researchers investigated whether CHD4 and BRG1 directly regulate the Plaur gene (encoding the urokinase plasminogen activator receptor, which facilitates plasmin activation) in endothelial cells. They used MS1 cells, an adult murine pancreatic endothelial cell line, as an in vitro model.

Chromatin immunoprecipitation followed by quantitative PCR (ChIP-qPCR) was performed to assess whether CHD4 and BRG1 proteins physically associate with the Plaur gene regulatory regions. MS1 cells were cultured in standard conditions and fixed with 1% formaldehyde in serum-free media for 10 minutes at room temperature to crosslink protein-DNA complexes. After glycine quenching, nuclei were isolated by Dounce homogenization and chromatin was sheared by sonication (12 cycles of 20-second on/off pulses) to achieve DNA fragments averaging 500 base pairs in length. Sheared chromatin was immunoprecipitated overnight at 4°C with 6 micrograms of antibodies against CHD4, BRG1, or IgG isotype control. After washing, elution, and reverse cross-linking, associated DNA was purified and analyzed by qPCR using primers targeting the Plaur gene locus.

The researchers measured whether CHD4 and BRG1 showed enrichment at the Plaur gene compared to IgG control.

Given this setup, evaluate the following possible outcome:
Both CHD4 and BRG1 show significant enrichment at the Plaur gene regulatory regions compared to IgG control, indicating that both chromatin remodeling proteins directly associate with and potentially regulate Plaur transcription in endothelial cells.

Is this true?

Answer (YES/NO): YES